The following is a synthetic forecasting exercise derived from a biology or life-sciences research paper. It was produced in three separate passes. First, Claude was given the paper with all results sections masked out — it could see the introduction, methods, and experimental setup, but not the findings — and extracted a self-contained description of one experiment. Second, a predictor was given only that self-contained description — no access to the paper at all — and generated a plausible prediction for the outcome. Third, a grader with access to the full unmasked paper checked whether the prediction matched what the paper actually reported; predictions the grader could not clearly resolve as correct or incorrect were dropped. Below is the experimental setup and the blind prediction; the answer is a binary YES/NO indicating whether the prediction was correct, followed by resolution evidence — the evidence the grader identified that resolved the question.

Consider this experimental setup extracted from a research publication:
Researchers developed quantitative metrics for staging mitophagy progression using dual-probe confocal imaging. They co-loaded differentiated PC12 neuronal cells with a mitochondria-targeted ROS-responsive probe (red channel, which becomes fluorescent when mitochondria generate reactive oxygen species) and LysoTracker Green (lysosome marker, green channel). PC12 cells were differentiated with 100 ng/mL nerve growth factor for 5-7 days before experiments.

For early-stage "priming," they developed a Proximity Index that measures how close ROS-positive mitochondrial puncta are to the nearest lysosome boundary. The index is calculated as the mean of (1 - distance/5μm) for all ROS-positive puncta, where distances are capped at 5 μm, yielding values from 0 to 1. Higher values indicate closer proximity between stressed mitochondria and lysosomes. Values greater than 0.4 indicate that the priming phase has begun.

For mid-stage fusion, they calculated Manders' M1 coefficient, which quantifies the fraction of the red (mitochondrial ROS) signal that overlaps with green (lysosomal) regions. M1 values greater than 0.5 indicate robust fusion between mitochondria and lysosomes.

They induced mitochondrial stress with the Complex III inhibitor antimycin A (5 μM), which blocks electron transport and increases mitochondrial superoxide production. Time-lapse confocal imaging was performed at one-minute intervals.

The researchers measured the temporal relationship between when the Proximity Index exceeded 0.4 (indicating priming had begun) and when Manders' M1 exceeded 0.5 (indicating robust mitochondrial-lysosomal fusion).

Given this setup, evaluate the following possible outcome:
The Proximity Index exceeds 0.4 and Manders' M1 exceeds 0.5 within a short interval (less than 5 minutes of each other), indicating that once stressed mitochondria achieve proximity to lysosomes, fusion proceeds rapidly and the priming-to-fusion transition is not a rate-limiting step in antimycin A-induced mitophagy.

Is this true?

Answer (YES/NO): NO